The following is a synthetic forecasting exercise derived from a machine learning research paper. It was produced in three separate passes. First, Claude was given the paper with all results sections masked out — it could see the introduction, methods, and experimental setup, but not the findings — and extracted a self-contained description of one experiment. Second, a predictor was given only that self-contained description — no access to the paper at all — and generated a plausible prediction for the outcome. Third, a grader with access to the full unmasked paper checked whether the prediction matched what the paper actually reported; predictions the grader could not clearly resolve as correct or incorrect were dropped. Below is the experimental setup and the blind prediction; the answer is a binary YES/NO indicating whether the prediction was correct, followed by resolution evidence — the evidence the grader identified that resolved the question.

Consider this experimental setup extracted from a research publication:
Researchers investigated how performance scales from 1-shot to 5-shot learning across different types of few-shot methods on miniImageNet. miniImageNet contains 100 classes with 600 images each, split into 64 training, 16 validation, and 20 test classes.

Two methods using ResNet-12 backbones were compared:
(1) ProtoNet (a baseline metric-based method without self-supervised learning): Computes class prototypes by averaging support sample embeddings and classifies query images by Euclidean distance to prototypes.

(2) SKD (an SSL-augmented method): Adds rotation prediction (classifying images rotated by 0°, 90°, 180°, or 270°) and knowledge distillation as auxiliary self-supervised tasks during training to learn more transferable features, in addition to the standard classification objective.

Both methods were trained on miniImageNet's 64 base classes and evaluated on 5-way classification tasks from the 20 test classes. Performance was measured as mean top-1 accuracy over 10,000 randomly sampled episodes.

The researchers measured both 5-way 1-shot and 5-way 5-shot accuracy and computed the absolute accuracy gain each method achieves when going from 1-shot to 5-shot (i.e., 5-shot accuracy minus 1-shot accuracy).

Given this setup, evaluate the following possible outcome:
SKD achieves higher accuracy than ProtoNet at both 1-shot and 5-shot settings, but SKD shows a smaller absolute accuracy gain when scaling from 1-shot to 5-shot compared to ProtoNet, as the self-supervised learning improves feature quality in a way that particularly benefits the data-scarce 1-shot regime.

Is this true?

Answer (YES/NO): YES